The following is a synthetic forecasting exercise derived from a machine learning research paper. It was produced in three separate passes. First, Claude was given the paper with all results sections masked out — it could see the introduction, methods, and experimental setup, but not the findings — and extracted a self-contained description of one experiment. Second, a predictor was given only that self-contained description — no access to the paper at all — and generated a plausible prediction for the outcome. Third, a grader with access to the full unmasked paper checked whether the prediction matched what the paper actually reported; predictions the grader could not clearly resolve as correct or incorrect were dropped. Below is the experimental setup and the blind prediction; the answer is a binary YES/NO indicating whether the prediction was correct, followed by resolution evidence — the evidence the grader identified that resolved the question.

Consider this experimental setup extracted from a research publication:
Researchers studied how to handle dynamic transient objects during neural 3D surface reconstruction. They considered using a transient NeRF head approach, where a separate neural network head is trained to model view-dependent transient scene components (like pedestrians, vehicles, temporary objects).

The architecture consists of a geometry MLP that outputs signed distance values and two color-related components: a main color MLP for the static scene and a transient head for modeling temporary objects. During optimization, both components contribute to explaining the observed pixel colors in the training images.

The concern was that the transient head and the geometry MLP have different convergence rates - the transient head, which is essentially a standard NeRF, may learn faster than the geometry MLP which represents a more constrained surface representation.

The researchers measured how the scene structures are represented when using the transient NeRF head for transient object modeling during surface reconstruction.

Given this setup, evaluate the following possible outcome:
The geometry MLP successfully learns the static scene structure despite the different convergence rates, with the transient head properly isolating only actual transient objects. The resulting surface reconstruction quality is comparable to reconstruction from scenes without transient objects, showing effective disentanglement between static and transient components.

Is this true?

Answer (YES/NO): NO